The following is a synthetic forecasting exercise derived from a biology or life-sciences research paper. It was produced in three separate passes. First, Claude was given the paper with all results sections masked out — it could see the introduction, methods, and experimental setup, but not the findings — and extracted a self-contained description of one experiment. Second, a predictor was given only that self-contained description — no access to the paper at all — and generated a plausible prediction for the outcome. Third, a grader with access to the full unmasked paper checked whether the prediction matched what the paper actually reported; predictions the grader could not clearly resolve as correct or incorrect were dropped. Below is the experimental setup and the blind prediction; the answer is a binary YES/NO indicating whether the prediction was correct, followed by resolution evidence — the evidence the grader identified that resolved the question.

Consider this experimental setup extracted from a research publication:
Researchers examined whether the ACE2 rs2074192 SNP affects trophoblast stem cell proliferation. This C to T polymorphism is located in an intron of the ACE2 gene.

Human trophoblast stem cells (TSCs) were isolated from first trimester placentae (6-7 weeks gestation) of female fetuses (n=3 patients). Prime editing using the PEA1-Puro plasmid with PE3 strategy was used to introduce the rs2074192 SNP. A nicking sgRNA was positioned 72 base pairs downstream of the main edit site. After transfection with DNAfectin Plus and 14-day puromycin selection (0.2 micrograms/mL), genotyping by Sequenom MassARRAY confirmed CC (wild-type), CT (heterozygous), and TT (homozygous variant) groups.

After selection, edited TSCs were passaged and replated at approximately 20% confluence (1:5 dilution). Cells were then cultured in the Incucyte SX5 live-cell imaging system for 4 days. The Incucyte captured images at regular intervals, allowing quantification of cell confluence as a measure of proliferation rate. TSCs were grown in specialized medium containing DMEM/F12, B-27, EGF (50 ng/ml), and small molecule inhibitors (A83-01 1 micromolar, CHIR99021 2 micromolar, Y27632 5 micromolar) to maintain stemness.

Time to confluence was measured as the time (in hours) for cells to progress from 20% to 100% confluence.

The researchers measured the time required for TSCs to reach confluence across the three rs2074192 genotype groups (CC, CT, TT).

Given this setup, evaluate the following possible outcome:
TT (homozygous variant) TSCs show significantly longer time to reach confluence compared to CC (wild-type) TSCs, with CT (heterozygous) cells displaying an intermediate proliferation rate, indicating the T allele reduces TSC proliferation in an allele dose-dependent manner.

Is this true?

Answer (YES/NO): NO